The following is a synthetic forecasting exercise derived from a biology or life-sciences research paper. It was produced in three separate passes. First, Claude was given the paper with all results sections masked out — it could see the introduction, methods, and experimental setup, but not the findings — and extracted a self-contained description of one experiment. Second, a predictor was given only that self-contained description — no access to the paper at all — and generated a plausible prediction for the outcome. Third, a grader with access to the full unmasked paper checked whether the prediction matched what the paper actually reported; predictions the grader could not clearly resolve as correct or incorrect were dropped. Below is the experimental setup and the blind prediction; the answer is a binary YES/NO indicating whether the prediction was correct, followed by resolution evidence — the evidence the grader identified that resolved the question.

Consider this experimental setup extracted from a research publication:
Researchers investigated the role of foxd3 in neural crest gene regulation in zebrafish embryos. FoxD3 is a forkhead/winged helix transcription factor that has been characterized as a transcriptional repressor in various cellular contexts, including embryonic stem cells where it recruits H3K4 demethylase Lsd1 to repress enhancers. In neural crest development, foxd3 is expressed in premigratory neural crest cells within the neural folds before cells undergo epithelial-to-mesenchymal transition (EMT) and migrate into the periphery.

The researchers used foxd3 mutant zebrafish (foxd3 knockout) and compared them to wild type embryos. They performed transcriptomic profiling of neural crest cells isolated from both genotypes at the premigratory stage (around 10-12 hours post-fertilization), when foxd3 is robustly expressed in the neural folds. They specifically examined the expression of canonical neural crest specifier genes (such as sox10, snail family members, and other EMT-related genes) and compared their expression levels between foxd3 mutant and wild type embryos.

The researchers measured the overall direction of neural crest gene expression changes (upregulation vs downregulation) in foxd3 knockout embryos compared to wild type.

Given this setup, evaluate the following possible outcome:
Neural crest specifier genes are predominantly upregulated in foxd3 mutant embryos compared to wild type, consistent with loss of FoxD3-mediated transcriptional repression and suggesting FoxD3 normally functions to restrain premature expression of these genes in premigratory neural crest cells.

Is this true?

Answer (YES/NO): NO